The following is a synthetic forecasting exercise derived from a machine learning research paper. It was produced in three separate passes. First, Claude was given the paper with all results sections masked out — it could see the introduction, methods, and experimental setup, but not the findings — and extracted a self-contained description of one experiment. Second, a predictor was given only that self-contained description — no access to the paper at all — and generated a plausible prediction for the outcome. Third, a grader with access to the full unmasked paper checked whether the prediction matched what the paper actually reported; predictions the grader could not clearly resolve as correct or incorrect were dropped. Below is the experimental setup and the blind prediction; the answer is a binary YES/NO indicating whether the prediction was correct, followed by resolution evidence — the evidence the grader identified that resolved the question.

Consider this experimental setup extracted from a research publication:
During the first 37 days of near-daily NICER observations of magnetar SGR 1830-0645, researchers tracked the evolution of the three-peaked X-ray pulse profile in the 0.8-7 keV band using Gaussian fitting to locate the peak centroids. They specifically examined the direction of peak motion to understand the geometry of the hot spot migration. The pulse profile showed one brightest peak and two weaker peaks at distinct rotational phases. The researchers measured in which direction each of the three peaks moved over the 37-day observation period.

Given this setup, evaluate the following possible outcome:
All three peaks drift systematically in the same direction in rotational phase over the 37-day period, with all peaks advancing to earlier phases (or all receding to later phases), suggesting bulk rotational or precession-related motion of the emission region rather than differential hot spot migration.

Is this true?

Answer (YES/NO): NO